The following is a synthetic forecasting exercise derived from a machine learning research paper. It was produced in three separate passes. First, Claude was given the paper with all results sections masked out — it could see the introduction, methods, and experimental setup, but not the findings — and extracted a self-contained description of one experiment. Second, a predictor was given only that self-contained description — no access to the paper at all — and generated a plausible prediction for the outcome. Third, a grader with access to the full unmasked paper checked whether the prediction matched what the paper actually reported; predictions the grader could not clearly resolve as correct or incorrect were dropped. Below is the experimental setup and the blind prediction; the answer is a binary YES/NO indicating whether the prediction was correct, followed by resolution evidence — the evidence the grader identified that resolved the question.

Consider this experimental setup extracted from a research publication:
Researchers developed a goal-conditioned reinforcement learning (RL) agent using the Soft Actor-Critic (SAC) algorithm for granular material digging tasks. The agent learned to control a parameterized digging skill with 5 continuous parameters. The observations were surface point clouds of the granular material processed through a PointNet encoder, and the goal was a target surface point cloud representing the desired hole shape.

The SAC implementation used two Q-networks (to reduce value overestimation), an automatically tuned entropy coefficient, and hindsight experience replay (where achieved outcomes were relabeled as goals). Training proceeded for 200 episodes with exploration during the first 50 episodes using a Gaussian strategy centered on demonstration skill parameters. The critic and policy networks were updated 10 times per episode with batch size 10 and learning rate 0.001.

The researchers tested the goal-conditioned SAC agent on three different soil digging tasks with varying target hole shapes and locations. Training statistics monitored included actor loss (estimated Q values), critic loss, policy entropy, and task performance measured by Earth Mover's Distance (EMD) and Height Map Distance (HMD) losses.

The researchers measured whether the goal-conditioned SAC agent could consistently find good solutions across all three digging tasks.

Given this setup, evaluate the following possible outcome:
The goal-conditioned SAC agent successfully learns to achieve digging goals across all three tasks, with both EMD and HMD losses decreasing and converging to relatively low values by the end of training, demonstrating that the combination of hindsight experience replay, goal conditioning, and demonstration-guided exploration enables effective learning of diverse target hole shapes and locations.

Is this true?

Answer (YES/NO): NO